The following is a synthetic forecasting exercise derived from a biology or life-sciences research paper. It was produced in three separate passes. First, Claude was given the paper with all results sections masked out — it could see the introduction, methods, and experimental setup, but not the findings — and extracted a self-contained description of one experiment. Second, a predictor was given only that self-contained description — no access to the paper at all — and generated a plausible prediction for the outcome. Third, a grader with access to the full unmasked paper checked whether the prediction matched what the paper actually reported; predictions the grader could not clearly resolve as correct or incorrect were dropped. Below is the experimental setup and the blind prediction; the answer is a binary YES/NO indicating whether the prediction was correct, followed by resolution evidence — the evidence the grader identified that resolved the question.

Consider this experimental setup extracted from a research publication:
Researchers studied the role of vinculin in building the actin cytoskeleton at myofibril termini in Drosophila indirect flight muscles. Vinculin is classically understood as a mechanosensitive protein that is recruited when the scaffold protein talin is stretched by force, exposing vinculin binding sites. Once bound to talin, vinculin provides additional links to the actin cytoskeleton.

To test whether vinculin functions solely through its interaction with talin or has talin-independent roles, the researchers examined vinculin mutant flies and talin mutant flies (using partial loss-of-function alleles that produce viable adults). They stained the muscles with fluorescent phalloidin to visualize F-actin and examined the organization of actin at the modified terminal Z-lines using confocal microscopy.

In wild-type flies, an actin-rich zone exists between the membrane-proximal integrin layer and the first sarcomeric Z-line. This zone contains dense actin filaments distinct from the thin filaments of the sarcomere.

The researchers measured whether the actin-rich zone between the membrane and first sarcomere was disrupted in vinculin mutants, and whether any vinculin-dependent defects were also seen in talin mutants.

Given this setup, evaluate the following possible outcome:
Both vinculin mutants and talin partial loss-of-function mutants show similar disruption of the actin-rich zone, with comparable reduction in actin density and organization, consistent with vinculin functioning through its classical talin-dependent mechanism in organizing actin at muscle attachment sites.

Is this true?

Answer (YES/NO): NO